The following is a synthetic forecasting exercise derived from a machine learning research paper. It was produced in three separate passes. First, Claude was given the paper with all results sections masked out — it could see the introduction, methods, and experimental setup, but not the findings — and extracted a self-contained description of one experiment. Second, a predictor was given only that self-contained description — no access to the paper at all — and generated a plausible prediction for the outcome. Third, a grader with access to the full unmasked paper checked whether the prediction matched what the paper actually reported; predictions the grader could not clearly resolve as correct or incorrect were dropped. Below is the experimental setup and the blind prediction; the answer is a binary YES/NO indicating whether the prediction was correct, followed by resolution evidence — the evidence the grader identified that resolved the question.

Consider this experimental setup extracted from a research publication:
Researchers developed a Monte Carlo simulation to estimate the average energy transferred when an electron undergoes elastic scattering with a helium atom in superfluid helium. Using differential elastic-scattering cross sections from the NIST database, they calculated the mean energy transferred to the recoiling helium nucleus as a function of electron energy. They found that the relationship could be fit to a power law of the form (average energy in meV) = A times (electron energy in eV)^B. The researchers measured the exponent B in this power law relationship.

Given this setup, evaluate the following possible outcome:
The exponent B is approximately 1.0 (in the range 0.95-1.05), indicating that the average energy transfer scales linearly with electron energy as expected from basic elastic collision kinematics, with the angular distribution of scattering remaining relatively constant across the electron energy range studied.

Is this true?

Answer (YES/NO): NO